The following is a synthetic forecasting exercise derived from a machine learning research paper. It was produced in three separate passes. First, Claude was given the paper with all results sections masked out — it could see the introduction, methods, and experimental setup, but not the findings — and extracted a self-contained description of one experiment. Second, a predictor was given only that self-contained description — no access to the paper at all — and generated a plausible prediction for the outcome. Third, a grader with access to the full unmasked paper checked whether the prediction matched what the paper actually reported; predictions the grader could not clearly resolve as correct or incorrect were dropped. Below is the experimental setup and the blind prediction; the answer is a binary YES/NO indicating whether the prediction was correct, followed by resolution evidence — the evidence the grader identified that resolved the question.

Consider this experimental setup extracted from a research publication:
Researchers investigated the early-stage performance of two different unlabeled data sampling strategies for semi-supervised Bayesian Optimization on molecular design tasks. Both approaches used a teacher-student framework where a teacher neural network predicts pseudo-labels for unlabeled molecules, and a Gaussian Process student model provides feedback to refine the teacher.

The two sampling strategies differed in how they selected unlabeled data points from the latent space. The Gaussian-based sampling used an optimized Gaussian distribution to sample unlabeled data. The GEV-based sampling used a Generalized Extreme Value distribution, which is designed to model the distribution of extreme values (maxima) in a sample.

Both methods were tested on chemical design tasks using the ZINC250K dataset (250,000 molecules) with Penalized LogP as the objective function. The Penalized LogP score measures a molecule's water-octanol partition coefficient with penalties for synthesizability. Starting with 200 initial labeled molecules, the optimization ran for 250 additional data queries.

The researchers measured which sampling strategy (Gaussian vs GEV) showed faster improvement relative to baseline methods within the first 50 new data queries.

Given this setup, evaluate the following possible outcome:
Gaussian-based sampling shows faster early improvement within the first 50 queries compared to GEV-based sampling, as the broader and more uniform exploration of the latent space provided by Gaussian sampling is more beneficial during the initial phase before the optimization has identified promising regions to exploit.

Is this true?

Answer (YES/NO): YES